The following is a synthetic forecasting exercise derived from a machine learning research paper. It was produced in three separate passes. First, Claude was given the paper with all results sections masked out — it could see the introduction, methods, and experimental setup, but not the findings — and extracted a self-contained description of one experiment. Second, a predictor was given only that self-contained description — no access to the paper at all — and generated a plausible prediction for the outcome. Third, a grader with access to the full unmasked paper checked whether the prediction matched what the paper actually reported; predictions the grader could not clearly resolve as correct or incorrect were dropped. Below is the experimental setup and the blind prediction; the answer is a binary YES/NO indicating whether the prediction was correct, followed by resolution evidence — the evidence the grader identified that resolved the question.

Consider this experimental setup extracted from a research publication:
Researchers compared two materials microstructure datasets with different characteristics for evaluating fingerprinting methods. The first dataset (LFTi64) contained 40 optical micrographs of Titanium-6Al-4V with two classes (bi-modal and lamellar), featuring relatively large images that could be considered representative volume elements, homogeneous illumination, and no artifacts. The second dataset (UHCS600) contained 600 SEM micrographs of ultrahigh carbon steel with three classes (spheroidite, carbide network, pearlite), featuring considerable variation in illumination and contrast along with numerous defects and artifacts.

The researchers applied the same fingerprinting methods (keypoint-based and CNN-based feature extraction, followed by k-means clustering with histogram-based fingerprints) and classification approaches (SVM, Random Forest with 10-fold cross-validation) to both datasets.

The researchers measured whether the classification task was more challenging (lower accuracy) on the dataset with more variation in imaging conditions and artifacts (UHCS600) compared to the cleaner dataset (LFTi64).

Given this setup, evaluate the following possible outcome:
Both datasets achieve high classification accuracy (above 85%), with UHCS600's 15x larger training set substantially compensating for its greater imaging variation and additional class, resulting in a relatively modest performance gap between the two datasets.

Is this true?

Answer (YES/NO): NO